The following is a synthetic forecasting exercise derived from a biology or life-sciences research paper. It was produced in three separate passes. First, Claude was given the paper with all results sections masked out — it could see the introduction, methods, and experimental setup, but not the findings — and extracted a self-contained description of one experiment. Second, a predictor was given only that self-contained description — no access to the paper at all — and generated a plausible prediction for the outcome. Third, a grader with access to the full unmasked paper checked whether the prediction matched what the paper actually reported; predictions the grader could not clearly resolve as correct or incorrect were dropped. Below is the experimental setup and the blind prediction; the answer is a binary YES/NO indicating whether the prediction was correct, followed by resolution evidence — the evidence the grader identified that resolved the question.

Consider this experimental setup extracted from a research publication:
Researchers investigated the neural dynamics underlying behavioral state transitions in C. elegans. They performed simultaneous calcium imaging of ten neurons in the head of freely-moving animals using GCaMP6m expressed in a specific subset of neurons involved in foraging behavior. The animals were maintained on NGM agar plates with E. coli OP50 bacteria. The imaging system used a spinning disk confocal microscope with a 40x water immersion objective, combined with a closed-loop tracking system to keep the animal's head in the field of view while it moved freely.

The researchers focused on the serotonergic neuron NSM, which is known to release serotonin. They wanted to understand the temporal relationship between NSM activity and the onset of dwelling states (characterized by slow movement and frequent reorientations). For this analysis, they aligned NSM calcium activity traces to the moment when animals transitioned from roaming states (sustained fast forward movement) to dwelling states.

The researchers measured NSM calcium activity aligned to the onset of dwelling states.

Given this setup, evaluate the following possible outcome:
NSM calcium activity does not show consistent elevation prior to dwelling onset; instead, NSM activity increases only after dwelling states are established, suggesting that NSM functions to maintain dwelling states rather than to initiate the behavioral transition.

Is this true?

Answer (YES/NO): NO